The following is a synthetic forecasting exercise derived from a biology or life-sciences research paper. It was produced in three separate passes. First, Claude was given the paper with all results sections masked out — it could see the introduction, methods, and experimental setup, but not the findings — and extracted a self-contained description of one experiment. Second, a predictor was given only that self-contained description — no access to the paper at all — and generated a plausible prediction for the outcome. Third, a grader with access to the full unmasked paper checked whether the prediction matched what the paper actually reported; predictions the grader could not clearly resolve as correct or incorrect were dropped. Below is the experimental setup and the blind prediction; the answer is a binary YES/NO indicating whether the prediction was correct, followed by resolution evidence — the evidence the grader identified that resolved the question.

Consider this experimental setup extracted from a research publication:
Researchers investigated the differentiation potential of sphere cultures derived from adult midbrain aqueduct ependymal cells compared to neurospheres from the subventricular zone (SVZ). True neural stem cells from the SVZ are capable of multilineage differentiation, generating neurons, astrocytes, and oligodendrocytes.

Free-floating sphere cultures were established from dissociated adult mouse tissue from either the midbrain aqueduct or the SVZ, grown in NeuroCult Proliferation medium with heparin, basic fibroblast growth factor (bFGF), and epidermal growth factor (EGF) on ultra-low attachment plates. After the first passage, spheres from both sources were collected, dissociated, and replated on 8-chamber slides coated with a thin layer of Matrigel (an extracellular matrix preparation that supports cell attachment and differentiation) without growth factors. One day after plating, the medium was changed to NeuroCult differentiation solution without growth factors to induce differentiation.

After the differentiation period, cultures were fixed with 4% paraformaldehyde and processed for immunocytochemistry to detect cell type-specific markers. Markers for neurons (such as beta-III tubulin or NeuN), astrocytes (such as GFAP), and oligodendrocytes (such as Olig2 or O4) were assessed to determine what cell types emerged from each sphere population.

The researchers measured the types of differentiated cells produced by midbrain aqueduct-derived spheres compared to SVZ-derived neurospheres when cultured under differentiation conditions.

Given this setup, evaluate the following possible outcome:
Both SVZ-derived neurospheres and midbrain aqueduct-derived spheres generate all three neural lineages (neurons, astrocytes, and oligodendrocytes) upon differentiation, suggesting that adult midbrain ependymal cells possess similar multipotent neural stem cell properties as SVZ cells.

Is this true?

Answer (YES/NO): NO